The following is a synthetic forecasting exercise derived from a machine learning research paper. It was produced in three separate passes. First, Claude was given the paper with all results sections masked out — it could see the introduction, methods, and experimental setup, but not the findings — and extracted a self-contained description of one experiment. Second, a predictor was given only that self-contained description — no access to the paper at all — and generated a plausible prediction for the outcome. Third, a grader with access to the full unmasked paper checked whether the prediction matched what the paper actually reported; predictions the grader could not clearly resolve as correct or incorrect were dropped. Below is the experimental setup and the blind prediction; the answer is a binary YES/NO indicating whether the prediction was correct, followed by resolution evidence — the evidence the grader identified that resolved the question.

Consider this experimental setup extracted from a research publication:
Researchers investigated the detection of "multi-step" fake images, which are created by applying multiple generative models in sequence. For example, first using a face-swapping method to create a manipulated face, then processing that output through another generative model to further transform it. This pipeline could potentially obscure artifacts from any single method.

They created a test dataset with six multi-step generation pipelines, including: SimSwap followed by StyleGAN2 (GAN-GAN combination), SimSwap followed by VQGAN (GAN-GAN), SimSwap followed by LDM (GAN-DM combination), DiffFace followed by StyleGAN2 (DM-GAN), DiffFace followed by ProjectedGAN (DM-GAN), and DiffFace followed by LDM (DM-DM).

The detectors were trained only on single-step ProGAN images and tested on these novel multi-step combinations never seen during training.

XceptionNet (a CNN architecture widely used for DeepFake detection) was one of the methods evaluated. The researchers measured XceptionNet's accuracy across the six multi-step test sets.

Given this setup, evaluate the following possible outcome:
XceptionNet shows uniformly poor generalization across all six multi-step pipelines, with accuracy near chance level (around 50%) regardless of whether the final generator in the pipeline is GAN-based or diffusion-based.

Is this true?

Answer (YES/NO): NO